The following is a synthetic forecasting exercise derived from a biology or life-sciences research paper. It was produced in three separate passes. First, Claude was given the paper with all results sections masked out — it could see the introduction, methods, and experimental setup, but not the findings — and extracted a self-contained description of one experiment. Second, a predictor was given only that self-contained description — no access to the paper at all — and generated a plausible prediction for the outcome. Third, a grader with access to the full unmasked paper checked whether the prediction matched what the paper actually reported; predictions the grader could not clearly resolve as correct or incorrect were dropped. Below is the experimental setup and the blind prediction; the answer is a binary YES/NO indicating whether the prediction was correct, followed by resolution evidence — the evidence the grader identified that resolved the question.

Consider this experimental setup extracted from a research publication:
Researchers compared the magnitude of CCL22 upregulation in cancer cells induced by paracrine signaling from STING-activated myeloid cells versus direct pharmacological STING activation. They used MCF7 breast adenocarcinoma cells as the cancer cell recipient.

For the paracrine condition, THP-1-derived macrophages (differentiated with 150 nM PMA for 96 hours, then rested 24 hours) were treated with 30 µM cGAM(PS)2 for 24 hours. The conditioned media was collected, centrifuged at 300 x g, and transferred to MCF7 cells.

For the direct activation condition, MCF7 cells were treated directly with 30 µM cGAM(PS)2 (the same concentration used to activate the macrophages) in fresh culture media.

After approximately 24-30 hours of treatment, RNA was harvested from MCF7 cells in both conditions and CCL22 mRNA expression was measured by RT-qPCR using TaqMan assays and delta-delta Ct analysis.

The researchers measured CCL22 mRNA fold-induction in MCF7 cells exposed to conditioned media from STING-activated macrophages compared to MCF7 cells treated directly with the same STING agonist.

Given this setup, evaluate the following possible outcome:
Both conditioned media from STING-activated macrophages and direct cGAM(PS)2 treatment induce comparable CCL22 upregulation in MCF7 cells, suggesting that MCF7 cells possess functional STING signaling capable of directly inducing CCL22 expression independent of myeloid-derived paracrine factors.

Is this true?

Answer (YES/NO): NO